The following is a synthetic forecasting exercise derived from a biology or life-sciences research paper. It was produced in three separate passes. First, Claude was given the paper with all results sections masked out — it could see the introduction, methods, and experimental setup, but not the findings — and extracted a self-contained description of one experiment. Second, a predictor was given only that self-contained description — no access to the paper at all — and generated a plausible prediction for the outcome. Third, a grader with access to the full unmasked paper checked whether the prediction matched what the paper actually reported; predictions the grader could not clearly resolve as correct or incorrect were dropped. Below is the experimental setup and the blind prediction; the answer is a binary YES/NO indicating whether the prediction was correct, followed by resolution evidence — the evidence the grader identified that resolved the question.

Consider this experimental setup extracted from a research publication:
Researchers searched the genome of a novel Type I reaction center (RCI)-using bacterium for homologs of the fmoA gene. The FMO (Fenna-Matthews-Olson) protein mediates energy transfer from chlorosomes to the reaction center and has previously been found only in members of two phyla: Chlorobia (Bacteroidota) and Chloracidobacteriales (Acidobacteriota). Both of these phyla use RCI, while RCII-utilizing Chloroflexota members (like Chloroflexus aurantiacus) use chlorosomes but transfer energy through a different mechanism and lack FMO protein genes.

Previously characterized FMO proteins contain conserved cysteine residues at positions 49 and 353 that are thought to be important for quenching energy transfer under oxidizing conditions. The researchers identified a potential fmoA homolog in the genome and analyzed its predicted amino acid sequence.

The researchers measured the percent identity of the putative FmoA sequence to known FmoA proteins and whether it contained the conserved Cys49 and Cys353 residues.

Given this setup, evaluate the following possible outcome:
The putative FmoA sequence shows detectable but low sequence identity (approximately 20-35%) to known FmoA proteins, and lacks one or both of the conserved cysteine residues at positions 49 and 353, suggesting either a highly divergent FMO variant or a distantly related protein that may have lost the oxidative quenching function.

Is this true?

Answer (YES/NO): YES